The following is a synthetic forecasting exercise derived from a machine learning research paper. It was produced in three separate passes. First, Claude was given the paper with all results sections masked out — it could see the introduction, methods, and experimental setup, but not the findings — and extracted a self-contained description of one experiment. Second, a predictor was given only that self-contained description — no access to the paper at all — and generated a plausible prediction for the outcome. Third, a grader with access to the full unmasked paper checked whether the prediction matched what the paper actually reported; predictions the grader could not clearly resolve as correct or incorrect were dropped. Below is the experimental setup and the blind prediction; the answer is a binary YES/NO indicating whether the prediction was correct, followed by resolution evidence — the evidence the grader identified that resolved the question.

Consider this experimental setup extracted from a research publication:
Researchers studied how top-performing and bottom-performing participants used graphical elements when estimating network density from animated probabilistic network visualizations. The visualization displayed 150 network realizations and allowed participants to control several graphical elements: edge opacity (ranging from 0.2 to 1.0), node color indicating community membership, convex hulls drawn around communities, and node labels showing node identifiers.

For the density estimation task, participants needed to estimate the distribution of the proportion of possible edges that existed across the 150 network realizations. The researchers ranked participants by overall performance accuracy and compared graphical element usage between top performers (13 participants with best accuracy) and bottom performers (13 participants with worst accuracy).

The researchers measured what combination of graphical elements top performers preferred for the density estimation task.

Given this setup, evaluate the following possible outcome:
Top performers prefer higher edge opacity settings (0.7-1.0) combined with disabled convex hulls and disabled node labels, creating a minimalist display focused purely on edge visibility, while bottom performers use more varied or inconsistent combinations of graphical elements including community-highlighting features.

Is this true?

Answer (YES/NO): NO